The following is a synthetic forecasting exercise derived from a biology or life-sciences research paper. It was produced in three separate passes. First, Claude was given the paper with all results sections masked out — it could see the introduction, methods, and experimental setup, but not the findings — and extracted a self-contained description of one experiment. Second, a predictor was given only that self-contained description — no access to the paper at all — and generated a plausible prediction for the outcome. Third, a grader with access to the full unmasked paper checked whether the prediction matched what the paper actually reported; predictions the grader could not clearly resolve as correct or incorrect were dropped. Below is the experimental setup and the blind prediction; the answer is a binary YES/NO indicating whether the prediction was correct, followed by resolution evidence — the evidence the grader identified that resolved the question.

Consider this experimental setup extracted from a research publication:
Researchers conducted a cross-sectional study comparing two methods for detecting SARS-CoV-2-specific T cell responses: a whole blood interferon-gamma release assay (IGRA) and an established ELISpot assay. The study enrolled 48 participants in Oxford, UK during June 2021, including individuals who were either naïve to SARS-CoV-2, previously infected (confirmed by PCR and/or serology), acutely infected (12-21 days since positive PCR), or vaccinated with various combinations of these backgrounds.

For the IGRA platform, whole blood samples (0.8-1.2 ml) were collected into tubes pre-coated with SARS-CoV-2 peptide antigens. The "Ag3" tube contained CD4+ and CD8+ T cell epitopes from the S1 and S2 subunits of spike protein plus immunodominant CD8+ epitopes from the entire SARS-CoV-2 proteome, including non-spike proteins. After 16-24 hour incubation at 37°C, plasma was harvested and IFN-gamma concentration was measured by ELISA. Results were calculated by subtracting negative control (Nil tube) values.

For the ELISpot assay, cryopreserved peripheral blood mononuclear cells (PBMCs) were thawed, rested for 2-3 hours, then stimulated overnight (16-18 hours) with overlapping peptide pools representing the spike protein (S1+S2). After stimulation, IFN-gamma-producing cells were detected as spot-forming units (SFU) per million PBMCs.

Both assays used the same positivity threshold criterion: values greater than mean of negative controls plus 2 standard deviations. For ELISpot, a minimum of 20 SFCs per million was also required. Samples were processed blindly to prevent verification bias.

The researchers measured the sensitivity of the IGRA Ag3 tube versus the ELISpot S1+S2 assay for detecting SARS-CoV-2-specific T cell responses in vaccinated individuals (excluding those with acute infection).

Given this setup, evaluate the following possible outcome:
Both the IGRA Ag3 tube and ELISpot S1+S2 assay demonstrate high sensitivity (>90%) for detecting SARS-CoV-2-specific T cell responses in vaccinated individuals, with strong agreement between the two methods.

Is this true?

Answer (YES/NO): NO